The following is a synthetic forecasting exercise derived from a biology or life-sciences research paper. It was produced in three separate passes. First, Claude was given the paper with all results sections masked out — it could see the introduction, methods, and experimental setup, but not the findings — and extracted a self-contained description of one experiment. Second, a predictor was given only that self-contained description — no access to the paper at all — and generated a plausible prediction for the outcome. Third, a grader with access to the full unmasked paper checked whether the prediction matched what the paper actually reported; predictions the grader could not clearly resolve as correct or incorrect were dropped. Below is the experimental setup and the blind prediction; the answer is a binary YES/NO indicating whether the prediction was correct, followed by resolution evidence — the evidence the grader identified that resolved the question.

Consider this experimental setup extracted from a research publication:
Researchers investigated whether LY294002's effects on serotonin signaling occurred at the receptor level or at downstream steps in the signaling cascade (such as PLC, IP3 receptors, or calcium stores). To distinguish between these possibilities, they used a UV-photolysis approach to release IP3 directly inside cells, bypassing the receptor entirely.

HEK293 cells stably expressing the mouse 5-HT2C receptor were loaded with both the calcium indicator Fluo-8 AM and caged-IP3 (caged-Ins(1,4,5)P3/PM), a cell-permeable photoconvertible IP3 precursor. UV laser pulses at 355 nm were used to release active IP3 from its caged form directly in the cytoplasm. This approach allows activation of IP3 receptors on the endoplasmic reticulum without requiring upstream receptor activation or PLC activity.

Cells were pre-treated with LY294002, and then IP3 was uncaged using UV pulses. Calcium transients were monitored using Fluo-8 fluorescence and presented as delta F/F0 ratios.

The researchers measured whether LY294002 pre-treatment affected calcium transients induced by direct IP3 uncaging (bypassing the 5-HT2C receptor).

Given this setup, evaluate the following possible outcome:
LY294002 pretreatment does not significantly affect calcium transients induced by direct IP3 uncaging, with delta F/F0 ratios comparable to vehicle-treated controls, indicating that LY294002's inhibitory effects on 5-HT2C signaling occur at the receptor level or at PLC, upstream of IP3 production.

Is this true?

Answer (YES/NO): NO